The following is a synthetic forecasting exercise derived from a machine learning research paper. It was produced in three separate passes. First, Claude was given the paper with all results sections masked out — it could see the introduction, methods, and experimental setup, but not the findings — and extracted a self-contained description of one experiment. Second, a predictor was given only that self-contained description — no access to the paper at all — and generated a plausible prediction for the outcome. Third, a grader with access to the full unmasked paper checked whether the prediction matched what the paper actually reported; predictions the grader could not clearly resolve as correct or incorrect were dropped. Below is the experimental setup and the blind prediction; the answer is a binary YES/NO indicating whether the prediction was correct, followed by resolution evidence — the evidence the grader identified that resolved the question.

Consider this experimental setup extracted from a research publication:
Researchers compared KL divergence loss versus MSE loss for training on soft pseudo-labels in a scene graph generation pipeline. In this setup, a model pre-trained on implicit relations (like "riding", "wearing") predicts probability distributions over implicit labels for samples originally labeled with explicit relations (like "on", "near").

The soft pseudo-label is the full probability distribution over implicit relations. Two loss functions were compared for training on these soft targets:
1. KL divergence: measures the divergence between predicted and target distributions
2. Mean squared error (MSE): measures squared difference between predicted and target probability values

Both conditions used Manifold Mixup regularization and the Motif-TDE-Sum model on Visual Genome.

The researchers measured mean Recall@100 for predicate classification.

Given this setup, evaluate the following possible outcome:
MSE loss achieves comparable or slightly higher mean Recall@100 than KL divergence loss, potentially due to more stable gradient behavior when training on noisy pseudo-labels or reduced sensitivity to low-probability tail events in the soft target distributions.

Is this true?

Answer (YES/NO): NO